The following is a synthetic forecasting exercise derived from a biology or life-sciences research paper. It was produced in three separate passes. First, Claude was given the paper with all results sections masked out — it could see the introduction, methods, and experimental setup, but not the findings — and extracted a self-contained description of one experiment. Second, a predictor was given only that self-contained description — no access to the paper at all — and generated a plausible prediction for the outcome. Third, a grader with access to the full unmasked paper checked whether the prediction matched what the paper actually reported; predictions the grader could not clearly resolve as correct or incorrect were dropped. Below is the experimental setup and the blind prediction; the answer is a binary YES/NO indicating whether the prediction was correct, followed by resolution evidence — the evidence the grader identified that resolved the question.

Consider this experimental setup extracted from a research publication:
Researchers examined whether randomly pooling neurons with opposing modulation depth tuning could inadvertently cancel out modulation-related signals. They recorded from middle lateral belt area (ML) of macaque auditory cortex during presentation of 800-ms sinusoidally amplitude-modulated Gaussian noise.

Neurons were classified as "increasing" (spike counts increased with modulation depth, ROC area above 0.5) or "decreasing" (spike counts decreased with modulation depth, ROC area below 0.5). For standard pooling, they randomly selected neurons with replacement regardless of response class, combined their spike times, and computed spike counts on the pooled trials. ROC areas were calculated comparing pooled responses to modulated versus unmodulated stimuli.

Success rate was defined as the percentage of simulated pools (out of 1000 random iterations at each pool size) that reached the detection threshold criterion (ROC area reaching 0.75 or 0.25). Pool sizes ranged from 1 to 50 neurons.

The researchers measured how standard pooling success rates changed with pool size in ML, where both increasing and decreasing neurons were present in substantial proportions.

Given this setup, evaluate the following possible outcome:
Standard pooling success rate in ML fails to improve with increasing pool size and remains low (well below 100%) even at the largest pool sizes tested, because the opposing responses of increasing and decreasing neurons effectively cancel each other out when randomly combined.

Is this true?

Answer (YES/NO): NO